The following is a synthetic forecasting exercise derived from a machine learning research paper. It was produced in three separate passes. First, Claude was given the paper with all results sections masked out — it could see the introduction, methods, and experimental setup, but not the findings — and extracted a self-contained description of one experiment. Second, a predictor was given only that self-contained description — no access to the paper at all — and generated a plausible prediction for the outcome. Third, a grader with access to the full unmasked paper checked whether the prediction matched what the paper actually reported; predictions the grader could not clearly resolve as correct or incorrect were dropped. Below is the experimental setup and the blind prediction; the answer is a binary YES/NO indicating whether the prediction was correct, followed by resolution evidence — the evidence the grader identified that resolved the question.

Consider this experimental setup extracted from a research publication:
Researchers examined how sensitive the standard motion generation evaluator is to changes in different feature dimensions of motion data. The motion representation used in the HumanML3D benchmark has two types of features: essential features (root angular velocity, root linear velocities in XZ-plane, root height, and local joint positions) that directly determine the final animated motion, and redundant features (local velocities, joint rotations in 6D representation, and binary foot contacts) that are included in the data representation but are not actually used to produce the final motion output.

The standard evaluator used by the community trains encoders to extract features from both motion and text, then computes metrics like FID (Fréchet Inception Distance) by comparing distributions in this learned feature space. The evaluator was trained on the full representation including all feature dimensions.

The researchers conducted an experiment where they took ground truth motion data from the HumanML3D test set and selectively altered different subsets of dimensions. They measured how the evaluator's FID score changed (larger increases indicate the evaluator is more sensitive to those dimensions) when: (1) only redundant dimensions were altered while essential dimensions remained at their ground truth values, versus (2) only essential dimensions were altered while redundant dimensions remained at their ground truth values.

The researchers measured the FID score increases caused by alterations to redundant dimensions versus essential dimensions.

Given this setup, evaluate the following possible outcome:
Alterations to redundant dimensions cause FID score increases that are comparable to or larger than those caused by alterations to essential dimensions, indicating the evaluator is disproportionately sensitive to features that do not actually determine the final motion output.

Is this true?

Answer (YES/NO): YES